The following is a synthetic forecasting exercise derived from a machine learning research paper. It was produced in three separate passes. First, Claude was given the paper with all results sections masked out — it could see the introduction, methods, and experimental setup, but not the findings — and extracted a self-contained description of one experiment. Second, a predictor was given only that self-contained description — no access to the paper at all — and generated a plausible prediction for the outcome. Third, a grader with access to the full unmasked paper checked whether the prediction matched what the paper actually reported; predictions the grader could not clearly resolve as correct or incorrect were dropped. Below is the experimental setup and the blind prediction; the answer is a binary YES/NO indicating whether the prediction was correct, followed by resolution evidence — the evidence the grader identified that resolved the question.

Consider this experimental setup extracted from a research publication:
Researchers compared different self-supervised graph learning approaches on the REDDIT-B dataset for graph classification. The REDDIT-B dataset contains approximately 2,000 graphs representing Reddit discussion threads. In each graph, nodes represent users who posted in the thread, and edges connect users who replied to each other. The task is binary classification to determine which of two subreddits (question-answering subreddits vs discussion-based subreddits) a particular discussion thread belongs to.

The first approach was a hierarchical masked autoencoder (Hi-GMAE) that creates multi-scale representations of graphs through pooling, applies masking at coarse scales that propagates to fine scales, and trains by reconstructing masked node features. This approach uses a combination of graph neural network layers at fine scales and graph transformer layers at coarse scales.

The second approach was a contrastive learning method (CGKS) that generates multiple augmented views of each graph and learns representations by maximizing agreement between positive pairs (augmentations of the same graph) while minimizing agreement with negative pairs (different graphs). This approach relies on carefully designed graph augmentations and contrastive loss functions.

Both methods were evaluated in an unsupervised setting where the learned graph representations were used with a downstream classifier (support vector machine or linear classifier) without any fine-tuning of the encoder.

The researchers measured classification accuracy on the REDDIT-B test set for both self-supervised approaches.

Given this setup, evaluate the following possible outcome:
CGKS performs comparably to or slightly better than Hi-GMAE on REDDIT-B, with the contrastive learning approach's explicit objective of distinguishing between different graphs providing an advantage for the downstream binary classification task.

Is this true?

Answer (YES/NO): NO